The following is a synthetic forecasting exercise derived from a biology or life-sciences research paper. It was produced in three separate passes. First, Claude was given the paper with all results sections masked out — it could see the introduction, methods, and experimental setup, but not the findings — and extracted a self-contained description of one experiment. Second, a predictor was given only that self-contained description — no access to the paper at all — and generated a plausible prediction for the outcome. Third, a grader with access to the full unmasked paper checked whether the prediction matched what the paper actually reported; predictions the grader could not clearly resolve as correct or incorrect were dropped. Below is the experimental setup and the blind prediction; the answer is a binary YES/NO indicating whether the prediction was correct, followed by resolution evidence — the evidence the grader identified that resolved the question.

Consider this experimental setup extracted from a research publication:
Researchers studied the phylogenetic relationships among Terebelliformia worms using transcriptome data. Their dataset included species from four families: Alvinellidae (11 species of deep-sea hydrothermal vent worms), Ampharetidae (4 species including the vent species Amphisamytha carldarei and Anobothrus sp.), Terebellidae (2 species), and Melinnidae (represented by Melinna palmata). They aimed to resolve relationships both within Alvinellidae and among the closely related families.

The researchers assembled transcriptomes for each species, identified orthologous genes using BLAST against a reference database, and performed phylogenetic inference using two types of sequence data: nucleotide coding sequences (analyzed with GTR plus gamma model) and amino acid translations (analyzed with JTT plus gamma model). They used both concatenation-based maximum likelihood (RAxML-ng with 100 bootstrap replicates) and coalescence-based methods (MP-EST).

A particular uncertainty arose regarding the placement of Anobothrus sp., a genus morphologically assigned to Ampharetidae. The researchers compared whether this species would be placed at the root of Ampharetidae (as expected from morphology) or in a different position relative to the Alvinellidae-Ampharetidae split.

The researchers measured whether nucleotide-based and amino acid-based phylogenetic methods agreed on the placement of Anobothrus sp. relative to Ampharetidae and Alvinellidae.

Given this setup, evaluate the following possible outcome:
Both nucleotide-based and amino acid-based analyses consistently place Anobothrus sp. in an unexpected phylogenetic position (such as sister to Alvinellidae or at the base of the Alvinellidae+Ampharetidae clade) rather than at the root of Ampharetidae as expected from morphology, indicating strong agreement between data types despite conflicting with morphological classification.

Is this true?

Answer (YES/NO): NO